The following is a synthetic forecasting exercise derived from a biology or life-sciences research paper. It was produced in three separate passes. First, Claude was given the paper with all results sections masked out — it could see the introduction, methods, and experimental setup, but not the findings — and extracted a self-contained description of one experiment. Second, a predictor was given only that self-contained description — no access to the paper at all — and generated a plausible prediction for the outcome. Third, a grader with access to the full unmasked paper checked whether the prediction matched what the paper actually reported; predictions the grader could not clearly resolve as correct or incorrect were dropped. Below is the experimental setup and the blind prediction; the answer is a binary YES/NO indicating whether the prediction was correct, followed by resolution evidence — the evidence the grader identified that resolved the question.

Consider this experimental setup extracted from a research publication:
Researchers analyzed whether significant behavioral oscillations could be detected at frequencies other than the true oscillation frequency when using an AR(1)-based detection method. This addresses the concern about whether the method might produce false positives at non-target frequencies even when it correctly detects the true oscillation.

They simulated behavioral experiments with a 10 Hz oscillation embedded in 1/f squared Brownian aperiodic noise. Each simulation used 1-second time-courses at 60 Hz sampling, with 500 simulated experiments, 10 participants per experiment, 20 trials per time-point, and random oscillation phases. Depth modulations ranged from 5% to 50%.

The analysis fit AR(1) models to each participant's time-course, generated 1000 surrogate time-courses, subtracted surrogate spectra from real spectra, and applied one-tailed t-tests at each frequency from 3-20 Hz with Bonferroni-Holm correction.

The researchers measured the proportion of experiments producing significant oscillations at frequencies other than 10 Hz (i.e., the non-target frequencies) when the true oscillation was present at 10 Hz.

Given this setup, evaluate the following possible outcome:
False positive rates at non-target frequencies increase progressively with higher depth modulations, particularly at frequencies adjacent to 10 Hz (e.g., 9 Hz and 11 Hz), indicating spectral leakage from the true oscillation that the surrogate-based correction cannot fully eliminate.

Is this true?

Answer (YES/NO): NO